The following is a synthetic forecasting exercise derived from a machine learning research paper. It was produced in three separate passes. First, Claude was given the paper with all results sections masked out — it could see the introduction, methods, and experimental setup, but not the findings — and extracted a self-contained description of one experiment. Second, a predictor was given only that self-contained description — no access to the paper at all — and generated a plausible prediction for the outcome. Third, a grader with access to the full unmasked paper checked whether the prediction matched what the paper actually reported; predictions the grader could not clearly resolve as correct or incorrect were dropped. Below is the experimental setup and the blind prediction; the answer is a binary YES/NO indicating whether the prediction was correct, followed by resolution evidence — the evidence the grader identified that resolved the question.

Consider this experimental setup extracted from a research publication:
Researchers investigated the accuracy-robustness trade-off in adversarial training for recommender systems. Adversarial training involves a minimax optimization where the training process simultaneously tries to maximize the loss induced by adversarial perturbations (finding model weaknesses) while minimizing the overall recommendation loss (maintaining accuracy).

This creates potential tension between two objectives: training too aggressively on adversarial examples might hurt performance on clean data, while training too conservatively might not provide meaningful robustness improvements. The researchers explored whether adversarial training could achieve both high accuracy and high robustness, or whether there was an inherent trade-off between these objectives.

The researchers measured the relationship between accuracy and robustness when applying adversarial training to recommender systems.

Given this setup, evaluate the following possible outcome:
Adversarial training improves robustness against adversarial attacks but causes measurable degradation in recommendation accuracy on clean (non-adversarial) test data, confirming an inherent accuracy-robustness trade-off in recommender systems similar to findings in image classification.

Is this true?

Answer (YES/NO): NO